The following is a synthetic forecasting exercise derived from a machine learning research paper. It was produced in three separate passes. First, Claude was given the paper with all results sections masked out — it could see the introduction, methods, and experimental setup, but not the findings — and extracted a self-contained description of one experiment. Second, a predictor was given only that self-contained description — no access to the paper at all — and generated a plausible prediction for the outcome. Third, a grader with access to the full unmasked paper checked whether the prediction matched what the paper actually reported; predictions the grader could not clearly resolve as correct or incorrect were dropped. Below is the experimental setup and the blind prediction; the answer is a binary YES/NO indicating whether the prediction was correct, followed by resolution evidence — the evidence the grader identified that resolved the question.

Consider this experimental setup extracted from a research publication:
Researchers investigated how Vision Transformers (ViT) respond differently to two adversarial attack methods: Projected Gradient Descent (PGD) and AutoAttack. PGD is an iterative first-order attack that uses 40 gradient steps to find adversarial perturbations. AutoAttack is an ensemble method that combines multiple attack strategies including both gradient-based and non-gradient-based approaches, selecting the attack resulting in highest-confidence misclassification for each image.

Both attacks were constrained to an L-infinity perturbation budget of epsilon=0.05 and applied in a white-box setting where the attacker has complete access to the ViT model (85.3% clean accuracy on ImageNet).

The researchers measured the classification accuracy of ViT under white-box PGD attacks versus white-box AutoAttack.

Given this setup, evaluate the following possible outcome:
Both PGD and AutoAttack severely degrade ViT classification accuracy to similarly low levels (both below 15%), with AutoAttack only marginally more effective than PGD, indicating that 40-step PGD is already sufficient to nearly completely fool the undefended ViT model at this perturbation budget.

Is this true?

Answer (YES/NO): NO